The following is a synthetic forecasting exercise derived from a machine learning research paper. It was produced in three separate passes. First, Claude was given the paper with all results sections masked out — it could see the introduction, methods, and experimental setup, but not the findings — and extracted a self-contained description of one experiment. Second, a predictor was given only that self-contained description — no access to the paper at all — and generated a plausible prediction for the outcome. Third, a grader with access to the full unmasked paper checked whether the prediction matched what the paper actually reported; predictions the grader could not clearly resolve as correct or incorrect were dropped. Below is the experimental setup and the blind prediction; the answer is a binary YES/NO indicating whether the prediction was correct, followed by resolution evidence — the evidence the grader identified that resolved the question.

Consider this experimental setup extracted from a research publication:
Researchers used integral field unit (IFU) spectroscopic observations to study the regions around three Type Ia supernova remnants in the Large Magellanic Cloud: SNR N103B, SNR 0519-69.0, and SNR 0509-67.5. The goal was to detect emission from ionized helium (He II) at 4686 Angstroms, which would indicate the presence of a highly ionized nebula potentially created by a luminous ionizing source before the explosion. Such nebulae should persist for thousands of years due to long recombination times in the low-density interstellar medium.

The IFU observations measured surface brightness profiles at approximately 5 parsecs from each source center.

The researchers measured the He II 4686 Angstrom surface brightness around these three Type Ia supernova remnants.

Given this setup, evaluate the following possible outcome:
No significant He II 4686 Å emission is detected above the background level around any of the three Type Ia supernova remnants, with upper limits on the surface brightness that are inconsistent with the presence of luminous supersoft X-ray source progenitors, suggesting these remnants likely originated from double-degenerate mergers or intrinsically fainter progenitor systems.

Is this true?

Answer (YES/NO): YES